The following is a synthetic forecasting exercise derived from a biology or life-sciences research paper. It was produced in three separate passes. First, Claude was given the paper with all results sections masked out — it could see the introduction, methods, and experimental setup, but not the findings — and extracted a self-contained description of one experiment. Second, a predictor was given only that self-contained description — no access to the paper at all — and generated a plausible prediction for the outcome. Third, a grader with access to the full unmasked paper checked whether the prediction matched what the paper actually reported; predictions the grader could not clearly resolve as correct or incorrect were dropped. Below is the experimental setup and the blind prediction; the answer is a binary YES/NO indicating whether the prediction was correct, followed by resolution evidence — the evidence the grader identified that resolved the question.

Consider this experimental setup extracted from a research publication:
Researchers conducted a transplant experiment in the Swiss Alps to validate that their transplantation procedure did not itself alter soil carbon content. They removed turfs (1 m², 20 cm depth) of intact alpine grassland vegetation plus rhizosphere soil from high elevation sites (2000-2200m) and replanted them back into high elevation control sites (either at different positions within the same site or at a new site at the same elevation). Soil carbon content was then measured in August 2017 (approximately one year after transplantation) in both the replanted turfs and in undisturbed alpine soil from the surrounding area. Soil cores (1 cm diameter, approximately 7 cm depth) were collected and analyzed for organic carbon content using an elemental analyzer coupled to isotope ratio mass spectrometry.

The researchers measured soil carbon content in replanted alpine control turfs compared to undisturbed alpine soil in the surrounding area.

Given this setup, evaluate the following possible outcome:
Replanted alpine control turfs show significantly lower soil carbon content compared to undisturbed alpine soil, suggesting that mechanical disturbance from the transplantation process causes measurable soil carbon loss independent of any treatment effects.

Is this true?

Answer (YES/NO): NO